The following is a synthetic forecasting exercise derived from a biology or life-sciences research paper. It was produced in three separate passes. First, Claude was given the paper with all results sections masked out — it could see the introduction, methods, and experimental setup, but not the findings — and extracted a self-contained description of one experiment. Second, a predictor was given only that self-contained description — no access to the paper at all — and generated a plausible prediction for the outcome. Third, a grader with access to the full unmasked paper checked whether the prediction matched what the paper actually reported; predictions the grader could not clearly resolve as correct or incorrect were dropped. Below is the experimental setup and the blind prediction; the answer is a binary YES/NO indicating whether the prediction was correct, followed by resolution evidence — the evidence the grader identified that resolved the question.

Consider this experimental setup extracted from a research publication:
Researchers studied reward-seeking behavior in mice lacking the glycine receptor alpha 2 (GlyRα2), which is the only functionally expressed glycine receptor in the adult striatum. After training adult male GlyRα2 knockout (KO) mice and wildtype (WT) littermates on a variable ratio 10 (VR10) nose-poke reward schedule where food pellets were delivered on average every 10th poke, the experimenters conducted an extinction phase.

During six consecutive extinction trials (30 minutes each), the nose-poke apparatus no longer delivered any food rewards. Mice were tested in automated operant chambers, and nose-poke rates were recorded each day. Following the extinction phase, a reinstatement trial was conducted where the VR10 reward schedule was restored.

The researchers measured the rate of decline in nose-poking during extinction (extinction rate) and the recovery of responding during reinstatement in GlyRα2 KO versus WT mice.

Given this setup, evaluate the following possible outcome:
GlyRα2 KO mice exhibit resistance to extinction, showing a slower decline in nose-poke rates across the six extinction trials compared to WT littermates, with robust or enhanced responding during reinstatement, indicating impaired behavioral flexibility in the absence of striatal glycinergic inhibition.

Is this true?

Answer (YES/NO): NO